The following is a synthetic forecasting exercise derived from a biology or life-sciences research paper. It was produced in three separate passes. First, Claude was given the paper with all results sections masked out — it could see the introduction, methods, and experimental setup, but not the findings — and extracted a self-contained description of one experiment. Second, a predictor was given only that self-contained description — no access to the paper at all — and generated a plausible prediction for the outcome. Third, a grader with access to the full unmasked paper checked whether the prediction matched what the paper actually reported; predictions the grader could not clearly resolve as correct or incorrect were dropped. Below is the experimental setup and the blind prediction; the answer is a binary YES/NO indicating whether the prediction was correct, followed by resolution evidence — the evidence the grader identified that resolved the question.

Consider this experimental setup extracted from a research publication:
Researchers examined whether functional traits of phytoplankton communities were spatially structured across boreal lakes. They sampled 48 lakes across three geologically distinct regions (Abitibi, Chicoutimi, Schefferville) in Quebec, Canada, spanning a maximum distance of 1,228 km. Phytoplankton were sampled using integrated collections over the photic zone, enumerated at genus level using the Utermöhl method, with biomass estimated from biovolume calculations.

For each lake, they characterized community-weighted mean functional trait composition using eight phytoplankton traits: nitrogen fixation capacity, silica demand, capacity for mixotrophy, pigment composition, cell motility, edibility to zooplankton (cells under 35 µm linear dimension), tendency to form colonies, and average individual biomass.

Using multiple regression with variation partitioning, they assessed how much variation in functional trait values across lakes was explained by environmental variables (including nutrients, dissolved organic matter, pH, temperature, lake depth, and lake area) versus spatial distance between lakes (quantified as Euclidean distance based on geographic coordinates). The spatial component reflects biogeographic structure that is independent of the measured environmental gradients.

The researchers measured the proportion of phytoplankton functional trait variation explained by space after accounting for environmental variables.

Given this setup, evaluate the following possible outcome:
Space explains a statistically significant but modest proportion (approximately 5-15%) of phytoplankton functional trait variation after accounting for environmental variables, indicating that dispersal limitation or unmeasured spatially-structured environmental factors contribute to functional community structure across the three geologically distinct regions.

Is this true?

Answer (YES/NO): NO